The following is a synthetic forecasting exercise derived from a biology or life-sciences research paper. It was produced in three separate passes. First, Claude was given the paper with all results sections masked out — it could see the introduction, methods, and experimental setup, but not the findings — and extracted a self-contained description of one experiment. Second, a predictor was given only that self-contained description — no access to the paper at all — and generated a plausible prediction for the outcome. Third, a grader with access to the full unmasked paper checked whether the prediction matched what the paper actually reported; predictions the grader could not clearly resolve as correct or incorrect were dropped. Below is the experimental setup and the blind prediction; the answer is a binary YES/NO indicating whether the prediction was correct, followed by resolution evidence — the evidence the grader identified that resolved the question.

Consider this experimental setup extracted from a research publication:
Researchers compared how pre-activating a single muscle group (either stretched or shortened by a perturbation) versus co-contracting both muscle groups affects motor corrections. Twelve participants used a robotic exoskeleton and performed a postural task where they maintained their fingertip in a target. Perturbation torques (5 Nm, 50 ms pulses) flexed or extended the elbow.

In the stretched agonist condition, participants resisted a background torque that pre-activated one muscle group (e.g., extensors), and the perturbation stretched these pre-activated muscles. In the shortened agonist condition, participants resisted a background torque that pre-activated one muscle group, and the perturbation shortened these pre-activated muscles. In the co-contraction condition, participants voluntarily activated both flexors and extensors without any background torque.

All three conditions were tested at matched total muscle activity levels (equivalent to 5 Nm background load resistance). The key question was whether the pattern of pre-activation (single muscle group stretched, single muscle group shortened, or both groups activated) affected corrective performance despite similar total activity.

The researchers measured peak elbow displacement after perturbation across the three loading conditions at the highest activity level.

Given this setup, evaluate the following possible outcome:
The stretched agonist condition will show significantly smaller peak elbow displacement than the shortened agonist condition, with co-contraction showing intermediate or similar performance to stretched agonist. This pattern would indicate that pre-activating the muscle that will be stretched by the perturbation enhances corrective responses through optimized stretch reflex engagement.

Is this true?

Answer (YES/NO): NO